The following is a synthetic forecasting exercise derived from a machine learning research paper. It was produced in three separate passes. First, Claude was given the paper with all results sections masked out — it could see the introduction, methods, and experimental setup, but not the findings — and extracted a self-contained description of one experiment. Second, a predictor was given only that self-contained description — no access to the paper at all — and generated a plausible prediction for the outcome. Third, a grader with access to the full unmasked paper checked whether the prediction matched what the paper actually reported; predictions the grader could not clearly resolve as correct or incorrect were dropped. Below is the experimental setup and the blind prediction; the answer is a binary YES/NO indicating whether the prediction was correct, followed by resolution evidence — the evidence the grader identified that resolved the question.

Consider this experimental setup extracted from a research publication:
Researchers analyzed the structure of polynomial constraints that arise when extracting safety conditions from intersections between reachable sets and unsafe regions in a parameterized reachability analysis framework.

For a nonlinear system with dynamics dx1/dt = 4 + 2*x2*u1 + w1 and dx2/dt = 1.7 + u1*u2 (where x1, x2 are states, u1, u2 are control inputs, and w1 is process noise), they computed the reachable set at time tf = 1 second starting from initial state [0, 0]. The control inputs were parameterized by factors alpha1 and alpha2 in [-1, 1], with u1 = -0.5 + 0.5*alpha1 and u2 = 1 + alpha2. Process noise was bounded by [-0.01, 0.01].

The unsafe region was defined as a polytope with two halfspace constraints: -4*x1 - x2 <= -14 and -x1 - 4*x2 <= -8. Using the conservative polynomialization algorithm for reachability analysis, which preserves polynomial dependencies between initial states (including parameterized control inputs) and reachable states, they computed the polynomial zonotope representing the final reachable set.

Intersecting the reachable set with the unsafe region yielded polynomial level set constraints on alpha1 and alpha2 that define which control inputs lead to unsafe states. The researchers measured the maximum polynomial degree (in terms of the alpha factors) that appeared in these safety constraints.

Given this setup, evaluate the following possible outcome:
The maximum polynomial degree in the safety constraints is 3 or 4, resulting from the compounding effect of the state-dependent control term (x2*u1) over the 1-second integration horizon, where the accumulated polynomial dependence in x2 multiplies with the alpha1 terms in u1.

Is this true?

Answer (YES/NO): YES